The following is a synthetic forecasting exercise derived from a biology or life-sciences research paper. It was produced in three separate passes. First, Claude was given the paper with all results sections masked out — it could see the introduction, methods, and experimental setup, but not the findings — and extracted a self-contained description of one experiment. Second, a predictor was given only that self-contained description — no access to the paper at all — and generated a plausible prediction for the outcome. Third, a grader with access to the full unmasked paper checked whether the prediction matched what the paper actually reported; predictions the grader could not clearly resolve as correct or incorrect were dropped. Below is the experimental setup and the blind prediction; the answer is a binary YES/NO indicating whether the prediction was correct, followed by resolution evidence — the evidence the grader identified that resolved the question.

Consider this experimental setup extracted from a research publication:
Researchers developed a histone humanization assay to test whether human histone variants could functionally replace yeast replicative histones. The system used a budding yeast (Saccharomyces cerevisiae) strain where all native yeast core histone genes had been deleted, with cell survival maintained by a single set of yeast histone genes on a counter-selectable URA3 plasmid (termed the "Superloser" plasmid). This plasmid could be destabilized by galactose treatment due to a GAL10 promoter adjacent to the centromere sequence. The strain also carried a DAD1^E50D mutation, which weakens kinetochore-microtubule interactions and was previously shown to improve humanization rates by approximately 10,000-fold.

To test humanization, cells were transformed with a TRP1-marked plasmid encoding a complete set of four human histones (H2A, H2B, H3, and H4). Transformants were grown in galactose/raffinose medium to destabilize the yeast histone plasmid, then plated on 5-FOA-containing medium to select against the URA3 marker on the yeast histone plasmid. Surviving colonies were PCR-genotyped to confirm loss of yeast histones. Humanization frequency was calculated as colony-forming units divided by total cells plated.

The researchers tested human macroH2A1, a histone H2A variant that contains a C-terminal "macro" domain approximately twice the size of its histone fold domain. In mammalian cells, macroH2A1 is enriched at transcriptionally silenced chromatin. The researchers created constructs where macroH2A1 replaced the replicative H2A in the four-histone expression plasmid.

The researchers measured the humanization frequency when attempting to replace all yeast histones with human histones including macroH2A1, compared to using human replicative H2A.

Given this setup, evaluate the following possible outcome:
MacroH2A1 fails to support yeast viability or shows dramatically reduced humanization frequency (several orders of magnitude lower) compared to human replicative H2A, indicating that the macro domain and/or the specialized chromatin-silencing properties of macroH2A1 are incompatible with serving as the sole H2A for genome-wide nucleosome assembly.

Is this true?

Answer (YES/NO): YES